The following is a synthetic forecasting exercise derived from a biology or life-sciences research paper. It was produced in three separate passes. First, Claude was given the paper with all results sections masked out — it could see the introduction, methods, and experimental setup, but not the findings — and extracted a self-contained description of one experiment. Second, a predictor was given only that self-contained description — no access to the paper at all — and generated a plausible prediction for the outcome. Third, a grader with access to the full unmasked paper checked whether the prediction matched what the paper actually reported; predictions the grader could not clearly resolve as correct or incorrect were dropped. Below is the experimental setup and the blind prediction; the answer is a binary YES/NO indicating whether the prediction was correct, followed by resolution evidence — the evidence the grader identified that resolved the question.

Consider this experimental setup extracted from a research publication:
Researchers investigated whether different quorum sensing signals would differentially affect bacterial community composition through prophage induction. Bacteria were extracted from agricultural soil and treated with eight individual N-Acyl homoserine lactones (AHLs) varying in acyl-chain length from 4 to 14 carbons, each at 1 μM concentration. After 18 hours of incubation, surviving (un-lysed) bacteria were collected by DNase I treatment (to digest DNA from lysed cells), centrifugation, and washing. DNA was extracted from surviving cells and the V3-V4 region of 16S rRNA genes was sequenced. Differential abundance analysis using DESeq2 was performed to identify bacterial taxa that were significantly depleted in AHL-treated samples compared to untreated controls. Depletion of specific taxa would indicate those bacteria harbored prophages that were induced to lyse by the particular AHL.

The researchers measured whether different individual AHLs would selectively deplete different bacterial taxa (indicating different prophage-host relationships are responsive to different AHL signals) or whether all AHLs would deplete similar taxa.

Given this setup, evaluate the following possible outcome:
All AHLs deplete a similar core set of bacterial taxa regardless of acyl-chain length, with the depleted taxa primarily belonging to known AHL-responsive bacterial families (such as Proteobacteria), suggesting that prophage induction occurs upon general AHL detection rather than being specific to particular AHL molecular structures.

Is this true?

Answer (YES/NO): NO